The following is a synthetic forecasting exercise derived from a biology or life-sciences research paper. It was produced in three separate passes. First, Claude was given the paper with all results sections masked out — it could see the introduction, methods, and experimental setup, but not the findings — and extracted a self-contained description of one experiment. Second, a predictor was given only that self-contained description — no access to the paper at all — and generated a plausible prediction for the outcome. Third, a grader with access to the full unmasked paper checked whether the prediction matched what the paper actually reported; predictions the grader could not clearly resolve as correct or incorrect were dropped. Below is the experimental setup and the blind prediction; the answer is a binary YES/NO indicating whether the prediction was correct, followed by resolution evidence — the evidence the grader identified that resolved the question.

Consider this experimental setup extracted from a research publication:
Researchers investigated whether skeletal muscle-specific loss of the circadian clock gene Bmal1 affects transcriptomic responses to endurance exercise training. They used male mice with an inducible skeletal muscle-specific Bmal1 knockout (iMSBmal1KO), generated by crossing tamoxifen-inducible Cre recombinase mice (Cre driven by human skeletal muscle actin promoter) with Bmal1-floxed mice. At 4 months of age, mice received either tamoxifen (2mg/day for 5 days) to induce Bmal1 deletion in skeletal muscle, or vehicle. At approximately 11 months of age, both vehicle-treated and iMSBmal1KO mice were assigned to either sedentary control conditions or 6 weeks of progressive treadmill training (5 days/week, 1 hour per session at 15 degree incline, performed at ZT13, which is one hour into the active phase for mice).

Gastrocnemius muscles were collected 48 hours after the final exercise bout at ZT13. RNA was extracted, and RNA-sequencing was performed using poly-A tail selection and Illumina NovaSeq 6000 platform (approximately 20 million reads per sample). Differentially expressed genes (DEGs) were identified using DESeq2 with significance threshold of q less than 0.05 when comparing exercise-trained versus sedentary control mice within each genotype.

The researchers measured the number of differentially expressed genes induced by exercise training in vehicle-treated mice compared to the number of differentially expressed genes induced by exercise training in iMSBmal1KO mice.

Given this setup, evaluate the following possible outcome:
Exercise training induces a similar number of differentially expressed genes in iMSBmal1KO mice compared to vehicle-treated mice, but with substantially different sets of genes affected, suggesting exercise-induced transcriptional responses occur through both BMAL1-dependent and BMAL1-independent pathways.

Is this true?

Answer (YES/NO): NO